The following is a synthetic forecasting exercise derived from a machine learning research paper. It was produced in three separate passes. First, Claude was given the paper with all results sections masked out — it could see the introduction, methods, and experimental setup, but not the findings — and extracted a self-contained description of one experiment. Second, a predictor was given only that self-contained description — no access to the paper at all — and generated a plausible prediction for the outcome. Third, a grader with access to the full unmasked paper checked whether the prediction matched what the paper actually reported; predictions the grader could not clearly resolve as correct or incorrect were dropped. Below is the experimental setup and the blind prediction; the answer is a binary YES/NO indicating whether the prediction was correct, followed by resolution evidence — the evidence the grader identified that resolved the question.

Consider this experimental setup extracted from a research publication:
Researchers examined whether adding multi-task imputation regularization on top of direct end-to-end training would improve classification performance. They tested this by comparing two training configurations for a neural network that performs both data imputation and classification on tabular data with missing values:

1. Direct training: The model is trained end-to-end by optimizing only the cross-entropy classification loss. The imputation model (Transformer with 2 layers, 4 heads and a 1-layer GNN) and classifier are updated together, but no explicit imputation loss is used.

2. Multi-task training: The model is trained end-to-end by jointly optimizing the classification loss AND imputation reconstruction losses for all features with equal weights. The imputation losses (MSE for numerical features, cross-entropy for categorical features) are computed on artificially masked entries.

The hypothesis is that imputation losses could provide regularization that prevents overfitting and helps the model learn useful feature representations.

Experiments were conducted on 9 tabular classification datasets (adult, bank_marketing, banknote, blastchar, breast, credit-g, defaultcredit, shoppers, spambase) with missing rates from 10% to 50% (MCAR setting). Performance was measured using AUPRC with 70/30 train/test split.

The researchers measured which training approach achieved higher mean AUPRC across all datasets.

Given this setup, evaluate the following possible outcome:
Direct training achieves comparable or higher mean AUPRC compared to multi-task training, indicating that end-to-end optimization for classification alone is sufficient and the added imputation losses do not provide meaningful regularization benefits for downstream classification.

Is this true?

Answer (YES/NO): NO